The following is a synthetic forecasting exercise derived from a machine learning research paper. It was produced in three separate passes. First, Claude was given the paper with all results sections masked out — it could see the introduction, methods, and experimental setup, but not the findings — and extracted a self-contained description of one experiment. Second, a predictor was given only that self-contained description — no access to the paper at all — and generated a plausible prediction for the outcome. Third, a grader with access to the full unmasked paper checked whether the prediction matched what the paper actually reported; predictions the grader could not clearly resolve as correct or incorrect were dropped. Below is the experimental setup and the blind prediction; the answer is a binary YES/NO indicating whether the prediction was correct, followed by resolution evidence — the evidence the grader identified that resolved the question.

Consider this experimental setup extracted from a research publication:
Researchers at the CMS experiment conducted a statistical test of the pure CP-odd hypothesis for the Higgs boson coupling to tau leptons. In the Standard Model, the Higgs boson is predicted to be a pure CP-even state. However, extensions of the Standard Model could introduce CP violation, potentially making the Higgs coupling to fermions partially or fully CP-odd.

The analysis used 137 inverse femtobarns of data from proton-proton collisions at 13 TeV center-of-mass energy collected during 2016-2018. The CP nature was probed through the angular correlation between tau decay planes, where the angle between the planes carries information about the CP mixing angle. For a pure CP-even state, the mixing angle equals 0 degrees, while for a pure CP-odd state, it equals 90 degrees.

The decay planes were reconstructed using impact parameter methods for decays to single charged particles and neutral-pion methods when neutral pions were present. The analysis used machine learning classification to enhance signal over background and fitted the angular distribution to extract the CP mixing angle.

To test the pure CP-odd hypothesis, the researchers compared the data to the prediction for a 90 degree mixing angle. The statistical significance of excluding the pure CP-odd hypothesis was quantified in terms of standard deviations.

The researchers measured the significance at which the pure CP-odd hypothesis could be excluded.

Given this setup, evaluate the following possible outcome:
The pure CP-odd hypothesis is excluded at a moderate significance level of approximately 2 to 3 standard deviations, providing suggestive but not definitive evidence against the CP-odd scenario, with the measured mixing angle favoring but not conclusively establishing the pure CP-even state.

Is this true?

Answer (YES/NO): NO